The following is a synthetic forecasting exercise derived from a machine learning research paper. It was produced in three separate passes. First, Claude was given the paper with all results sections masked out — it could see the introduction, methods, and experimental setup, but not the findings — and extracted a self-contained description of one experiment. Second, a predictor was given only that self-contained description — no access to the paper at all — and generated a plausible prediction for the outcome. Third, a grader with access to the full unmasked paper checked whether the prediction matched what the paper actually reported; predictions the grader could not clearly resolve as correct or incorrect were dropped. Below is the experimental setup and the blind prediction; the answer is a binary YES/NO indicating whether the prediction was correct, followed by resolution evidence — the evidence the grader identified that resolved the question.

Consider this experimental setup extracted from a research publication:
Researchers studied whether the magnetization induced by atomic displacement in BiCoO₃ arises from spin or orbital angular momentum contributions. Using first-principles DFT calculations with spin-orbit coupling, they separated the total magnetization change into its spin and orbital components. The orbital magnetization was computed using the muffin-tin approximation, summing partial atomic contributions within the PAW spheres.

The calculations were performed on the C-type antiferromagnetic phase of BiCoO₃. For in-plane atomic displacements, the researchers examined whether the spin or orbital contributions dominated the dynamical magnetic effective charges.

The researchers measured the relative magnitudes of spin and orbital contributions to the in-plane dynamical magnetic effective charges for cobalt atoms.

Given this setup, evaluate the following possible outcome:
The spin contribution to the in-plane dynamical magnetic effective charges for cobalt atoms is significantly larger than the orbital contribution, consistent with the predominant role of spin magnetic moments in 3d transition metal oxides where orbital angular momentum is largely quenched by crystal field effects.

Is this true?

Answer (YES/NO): NO